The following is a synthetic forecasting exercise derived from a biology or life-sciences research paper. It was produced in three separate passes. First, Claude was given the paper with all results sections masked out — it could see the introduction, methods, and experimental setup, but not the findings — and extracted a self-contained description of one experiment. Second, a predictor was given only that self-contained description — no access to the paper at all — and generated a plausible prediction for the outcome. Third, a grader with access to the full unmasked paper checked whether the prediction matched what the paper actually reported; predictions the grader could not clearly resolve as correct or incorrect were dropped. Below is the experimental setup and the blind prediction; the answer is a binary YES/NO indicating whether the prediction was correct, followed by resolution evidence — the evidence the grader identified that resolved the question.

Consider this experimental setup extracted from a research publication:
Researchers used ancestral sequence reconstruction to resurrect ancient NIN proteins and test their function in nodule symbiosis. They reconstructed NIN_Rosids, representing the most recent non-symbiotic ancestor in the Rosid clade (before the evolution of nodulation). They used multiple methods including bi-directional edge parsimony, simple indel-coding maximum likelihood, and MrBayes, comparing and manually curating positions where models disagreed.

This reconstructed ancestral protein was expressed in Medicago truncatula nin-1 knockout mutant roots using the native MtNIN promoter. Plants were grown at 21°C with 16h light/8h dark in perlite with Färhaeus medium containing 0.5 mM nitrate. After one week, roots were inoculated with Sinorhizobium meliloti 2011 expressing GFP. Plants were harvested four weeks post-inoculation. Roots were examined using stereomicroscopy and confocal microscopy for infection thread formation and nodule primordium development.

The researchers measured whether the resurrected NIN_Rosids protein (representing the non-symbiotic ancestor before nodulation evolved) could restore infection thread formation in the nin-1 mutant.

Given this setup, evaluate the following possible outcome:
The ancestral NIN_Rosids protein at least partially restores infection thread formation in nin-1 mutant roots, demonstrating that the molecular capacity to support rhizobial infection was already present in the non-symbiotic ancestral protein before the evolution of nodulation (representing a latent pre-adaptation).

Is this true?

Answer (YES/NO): YES